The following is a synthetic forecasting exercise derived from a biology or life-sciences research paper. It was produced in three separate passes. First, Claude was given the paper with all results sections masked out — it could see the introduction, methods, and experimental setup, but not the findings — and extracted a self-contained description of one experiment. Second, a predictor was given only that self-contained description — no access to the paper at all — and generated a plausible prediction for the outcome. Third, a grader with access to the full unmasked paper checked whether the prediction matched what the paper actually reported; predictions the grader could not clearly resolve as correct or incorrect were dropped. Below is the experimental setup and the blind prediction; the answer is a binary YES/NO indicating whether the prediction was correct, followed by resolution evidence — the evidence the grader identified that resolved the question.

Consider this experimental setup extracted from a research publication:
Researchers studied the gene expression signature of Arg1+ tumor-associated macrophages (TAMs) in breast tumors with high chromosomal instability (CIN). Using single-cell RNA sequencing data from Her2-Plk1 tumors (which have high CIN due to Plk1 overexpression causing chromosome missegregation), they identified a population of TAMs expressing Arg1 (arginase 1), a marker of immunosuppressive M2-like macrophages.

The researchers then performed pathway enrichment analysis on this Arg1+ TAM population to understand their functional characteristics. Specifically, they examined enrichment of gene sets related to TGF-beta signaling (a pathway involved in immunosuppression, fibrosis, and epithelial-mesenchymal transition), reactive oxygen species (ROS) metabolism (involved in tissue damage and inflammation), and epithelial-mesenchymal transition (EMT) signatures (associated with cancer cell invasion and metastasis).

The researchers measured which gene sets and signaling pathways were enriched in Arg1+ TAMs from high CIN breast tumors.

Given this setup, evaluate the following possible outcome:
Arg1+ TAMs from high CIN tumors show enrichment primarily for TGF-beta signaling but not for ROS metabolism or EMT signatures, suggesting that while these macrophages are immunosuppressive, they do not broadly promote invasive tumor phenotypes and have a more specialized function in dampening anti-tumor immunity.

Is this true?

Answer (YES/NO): NO